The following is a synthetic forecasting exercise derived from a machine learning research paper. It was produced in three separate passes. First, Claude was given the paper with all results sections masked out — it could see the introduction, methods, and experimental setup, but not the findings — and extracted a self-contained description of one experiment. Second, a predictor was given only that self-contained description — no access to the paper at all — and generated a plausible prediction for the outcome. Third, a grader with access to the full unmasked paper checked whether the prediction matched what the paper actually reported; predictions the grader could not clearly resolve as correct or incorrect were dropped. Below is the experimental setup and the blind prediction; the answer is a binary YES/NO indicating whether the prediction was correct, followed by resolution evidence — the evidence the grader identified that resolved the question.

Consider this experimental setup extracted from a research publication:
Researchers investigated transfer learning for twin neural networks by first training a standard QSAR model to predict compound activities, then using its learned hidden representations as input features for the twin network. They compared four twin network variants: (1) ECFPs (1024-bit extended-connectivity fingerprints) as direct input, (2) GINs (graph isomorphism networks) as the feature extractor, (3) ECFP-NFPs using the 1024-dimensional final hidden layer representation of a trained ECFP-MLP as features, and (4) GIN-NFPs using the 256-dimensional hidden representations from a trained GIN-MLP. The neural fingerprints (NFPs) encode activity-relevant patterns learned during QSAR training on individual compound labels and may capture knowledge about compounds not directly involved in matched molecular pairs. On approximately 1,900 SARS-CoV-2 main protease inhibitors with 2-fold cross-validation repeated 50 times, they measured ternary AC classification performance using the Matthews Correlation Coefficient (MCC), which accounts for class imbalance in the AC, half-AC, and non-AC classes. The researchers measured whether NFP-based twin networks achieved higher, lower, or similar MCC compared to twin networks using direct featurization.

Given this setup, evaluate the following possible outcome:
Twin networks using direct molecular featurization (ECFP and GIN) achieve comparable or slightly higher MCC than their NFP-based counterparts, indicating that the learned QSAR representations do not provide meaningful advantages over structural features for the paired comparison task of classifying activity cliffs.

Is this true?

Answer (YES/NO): NO